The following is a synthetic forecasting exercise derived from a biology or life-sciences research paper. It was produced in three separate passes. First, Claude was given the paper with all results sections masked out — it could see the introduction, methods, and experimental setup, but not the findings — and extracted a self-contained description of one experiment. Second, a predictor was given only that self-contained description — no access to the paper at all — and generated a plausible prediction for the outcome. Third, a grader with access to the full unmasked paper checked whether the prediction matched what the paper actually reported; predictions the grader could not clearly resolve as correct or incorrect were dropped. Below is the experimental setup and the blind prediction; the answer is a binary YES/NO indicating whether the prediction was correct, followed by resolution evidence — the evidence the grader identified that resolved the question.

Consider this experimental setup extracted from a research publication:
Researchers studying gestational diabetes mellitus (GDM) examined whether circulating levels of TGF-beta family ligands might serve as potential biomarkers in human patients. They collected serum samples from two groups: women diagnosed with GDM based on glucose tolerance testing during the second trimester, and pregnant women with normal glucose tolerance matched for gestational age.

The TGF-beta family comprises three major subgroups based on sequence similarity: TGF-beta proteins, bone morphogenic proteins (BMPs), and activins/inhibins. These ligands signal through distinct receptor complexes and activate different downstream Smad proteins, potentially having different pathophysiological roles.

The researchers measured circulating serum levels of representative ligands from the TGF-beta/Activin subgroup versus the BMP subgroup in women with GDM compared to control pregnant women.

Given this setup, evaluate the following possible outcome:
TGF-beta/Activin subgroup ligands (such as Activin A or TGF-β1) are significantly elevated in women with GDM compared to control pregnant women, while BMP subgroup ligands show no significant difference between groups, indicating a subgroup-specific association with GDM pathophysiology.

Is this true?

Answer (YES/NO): NO